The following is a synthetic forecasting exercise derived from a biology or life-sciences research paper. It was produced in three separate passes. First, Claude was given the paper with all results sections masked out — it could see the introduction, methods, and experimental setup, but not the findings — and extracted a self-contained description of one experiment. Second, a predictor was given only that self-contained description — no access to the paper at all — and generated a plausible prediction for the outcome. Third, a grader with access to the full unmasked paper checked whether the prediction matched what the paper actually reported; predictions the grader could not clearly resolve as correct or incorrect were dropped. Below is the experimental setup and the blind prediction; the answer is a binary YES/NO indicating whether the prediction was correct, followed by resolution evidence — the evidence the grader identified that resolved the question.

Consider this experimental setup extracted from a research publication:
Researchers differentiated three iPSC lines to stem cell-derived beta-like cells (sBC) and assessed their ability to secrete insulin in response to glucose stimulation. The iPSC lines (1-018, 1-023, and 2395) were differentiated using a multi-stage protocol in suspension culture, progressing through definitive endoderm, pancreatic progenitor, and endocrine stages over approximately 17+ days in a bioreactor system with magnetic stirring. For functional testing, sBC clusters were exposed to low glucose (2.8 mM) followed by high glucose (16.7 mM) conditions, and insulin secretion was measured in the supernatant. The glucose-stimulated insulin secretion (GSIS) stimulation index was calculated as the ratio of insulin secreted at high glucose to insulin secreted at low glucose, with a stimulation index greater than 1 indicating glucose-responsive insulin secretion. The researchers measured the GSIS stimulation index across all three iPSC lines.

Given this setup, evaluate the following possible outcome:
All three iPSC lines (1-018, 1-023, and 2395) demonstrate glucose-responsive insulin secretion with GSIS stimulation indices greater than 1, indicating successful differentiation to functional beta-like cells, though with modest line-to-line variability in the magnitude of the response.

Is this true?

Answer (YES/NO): YES